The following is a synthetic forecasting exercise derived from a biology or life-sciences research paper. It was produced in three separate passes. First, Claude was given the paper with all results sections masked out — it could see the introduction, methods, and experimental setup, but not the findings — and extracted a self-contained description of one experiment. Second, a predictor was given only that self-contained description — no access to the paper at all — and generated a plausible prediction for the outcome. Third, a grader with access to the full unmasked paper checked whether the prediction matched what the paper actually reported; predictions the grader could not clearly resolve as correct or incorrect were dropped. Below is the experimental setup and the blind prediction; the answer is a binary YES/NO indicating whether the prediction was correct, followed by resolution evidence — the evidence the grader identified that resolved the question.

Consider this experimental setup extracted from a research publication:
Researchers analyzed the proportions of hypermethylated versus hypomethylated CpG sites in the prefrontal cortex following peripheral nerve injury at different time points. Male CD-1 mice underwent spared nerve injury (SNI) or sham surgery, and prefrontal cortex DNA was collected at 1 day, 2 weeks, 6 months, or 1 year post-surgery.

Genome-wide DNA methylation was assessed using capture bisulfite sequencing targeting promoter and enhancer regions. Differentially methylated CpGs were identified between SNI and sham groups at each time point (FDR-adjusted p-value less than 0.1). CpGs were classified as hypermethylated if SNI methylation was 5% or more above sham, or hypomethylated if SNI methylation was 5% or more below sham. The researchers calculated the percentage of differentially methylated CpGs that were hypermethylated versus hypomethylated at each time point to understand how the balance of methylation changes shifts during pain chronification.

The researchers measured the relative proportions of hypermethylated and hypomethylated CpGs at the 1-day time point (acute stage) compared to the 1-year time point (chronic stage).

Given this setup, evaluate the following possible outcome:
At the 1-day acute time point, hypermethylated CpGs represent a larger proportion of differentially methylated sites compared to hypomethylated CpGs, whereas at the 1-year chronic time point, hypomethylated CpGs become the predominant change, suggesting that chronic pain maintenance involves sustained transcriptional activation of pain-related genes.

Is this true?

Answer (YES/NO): NO